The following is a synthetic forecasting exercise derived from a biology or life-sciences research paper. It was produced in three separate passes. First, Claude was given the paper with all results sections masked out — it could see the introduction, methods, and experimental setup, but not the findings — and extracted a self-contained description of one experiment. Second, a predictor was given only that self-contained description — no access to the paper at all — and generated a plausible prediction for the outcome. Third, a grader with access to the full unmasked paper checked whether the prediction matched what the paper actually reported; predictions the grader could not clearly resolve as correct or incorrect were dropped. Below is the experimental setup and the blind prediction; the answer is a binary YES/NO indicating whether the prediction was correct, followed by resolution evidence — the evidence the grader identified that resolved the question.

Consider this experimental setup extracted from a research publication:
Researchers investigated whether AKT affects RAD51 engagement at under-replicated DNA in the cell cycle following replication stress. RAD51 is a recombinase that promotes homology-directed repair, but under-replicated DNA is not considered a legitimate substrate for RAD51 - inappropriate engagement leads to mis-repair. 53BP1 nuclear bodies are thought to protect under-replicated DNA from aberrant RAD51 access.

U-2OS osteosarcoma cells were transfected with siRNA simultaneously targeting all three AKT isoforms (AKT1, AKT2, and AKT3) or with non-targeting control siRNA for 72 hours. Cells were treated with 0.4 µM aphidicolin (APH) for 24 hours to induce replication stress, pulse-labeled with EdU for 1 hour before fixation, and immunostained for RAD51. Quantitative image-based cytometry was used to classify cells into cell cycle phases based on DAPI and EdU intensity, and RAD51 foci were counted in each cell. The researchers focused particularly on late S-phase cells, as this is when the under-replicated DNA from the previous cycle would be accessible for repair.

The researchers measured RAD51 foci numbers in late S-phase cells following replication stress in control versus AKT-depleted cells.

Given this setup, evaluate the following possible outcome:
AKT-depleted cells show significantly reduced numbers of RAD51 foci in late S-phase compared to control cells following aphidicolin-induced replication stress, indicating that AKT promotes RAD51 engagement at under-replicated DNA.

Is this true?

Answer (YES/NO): NO